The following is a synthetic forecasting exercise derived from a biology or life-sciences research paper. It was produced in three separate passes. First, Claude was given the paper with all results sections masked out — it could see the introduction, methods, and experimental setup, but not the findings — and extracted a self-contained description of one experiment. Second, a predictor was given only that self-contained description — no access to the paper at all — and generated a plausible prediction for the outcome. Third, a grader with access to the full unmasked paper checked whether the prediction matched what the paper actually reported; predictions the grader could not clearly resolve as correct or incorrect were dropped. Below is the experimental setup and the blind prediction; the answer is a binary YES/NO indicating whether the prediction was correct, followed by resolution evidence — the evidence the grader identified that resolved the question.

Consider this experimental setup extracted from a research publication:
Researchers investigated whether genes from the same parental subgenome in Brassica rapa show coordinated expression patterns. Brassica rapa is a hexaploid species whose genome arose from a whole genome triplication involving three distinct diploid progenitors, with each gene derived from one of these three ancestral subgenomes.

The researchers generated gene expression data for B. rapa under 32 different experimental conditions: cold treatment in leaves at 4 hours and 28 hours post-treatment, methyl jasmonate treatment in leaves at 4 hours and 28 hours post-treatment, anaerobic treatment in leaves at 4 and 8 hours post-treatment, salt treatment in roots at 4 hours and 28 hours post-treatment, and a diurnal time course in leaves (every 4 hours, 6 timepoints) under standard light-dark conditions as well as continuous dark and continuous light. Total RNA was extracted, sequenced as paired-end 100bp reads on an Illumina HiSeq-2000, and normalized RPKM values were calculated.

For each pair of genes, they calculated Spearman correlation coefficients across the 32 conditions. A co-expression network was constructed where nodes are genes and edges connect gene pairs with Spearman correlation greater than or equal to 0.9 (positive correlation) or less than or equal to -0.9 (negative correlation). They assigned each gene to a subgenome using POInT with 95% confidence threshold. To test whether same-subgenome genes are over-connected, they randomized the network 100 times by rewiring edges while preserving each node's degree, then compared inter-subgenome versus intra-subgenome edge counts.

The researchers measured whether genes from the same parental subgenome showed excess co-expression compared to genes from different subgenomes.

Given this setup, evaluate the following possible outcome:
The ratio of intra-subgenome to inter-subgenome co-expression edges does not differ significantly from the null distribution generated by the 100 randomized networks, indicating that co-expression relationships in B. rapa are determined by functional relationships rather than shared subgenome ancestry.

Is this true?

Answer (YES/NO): YES